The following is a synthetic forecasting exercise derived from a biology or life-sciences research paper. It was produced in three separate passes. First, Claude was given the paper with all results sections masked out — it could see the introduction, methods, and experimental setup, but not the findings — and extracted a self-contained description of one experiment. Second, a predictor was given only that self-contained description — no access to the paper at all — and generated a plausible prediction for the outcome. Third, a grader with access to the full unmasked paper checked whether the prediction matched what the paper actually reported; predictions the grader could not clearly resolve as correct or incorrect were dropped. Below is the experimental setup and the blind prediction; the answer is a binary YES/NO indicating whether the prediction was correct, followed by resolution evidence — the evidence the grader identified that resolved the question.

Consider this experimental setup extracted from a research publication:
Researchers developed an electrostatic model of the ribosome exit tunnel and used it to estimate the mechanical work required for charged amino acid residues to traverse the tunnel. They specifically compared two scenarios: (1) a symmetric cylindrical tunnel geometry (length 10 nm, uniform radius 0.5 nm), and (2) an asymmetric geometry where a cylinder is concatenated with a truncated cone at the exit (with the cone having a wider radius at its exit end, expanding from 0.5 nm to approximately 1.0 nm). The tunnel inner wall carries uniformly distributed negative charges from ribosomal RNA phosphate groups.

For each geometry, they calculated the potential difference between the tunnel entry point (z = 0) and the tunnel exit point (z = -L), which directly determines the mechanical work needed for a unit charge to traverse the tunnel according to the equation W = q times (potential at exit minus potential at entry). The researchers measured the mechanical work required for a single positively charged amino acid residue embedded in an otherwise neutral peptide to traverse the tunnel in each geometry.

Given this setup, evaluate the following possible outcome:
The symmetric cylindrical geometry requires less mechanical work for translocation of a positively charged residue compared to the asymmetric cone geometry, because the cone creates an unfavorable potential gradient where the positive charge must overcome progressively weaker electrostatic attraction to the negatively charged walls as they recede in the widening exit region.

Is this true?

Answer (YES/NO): YES